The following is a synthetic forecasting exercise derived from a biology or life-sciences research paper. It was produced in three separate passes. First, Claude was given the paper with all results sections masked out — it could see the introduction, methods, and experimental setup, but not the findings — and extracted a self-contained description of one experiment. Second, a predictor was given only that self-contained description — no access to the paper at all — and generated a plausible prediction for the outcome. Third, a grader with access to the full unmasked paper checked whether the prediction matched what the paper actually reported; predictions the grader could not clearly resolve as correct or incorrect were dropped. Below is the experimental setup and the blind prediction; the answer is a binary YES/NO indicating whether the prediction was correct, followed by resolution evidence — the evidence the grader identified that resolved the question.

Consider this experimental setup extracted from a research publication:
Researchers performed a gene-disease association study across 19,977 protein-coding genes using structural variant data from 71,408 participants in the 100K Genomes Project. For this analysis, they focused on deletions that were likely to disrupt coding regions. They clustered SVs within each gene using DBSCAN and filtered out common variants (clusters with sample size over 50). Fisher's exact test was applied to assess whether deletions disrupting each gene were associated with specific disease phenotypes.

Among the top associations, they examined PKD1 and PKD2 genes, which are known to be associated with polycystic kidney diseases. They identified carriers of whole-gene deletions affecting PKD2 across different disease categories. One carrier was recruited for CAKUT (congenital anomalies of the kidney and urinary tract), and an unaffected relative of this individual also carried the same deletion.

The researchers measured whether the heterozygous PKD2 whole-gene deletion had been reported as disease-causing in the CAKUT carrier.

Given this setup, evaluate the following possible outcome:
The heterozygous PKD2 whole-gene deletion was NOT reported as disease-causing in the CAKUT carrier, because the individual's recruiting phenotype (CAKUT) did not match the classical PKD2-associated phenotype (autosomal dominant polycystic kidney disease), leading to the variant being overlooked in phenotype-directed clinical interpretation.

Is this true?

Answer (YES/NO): NO